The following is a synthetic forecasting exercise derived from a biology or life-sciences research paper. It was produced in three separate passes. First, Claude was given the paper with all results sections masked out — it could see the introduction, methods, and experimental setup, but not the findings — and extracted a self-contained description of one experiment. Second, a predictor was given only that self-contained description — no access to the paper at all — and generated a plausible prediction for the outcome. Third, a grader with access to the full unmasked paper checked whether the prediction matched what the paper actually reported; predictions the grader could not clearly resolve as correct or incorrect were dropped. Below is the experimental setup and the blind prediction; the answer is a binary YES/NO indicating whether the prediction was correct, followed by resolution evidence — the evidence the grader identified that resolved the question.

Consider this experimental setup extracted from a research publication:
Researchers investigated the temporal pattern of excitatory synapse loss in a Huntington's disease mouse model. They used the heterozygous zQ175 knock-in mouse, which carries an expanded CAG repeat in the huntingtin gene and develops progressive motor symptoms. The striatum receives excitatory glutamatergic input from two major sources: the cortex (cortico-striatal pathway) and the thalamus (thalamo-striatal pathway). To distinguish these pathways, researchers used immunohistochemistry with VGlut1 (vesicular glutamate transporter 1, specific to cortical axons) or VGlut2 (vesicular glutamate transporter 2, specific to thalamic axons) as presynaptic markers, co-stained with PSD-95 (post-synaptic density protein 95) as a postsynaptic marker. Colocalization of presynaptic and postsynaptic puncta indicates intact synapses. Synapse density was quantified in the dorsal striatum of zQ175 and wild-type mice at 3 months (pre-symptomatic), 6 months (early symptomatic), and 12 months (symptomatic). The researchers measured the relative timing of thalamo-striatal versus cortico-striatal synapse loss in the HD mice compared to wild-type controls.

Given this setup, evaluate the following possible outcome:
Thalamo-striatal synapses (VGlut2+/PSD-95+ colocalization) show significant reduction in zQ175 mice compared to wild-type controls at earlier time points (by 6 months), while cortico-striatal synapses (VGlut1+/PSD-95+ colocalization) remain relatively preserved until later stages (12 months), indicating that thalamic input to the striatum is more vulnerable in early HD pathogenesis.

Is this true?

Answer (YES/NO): YES